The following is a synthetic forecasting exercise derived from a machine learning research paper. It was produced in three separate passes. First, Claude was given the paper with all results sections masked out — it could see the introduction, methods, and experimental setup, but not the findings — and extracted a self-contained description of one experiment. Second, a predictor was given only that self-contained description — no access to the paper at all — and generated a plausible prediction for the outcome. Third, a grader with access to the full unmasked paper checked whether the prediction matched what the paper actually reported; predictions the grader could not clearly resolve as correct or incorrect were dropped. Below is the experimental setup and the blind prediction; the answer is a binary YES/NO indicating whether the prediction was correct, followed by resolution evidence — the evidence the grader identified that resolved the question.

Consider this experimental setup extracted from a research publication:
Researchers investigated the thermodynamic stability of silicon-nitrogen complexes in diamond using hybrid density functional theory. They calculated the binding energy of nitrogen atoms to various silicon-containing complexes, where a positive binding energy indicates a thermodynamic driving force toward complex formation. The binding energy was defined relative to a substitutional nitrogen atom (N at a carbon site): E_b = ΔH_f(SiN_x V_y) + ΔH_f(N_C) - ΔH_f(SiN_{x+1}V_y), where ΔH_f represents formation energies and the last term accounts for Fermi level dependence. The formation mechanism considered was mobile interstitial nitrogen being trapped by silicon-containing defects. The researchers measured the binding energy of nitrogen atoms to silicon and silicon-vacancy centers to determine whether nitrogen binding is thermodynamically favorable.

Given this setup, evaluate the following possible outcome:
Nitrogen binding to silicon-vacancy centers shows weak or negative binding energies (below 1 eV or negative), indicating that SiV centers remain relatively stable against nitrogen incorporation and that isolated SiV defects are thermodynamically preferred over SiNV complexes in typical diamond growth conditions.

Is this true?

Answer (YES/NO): NO